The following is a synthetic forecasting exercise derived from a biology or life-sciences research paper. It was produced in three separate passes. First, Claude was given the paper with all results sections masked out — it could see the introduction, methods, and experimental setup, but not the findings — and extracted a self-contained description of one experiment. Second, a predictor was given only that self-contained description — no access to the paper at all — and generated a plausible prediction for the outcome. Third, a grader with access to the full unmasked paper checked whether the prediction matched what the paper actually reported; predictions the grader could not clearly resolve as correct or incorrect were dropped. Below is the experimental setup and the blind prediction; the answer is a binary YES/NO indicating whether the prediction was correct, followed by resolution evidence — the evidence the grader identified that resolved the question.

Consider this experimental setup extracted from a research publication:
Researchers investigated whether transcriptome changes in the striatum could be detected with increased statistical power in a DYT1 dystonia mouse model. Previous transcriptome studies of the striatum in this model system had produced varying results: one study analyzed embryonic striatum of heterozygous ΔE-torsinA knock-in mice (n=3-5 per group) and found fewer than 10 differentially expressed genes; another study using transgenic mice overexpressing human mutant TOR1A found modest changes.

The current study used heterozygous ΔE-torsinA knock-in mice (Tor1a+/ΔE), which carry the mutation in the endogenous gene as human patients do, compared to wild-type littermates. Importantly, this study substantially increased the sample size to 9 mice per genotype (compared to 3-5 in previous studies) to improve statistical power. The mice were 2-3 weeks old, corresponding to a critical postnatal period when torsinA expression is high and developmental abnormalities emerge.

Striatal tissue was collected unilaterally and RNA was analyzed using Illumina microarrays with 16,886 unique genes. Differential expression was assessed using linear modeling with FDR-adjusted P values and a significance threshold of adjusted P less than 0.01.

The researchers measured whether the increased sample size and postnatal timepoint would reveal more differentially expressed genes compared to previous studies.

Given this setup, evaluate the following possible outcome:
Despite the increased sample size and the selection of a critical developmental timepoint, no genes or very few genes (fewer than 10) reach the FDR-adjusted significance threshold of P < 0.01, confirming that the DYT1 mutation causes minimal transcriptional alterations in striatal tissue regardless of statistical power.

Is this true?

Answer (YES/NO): YES